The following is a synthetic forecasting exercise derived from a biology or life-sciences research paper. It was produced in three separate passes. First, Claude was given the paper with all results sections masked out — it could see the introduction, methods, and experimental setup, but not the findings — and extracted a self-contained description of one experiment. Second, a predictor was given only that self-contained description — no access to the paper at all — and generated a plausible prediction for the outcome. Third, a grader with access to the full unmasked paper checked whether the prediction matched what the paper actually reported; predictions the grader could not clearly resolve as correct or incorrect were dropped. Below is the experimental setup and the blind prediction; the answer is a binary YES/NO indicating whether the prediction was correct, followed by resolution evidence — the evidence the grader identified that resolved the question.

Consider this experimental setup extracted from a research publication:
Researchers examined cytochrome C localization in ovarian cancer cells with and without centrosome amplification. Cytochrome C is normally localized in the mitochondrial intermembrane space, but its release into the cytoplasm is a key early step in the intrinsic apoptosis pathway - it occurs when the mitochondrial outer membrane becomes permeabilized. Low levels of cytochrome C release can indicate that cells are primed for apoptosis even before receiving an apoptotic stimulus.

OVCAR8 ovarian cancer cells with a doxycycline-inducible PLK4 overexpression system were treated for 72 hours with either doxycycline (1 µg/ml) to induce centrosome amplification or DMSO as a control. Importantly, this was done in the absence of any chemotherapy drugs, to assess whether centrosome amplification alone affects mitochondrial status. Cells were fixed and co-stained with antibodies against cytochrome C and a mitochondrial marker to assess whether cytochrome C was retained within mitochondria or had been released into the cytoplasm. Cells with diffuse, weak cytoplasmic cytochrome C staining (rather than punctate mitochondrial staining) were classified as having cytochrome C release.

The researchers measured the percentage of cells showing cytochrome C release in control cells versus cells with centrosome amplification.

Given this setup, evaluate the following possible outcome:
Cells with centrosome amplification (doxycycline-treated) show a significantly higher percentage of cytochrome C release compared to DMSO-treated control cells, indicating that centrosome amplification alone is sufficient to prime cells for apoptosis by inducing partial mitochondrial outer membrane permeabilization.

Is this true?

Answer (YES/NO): NO